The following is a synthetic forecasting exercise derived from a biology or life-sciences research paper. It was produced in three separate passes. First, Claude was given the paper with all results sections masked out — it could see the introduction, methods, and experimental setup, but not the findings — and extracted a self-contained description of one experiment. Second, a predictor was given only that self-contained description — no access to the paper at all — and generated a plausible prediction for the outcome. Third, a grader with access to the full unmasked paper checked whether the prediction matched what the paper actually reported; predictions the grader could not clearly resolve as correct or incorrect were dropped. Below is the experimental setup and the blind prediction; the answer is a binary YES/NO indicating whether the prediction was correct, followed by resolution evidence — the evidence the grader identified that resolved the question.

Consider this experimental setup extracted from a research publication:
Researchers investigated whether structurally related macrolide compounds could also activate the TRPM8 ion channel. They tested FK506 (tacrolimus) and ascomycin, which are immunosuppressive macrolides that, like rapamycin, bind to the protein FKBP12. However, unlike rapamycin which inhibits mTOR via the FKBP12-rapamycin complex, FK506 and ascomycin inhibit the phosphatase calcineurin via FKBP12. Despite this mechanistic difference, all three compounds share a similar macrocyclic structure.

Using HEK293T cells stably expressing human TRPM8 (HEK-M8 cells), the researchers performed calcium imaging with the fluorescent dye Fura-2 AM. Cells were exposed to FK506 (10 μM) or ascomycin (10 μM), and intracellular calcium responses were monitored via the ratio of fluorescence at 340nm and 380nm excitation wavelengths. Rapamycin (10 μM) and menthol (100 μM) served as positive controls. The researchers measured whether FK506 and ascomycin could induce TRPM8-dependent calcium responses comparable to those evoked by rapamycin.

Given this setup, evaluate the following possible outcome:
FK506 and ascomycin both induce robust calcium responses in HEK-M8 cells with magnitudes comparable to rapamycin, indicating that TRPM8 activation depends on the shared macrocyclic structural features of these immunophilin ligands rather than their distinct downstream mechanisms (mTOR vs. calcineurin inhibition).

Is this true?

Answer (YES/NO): NO